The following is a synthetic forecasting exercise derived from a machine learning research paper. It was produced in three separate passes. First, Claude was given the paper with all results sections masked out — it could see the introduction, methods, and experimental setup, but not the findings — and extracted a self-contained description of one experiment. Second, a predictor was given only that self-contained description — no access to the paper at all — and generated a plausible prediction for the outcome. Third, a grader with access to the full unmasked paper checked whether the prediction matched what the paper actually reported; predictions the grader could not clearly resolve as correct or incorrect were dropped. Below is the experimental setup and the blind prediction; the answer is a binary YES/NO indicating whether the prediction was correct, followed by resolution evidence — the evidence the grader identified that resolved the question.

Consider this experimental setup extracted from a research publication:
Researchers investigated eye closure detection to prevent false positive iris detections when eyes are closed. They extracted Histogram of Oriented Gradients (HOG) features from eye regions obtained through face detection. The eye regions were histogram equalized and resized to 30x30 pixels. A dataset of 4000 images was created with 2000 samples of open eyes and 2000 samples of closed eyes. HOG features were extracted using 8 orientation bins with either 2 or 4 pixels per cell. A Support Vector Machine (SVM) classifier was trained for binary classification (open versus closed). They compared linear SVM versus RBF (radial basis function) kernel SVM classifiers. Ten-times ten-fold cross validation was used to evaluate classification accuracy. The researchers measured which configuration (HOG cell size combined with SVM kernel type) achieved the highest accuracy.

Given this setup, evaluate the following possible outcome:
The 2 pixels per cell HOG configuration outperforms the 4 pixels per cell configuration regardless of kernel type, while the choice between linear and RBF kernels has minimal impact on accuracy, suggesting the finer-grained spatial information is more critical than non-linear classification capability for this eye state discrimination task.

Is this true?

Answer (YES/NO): NO